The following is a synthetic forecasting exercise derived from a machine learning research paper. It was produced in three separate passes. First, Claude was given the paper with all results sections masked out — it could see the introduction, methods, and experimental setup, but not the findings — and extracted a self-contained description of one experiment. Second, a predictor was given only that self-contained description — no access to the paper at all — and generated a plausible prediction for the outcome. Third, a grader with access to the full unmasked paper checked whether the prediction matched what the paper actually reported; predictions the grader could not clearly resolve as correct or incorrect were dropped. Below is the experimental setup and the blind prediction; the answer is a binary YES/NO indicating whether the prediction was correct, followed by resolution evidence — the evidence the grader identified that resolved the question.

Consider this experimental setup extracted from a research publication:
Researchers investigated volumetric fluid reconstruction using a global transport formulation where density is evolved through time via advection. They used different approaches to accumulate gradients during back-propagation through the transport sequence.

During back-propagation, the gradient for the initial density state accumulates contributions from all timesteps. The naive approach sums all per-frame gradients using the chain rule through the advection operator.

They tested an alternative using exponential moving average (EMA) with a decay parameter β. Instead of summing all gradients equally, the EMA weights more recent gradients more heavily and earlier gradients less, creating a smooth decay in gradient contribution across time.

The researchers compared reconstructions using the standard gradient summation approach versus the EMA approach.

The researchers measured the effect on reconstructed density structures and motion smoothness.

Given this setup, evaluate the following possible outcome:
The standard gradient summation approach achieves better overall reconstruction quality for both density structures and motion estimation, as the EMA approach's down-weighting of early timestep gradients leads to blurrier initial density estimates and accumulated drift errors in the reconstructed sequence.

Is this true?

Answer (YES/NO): NO